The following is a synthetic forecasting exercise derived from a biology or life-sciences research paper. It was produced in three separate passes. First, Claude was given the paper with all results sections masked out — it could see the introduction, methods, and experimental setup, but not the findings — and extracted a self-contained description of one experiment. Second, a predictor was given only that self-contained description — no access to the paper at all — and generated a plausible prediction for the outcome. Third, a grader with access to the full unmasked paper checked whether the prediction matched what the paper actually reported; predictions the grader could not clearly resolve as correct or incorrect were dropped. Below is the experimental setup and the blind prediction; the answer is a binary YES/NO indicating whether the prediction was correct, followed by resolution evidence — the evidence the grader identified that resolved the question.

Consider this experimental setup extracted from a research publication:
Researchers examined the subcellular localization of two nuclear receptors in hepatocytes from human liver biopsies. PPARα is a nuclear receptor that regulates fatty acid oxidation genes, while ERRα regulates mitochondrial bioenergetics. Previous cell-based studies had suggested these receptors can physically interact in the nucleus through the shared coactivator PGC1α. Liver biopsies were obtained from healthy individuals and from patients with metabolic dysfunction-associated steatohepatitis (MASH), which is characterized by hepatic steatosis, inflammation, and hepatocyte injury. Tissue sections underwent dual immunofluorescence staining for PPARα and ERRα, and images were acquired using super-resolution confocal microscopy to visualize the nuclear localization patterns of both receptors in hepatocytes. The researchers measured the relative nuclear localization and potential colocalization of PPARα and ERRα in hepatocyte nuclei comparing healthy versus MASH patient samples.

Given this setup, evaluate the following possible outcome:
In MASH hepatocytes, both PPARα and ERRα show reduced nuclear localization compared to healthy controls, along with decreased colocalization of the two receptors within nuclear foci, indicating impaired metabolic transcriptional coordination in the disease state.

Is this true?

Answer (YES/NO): NO